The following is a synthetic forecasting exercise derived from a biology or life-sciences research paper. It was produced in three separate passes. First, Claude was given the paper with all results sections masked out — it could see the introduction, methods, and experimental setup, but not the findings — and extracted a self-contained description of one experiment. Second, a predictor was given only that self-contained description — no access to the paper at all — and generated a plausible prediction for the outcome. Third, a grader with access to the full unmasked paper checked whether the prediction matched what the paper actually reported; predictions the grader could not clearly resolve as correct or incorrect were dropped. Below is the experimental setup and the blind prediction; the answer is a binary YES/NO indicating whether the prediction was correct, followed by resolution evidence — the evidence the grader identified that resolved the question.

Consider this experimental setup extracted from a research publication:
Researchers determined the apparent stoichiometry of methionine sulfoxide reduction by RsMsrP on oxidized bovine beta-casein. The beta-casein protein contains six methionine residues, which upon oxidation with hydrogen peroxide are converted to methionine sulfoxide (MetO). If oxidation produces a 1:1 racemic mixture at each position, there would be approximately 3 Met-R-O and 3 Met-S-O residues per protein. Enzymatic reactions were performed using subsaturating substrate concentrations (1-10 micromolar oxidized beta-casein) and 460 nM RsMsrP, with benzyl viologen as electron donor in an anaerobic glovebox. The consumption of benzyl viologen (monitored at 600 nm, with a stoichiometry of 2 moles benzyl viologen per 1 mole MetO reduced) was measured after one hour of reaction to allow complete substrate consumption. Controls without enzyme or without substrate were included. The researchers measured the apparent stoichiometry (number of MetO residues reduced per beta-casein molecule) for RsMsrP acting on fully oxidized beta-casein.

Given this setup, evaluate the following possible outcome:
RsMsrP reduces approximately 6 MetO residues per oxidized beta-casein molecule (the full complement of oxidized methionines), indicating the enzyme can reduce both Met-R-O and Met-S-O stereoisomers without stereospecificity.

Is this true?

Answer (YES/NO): NO